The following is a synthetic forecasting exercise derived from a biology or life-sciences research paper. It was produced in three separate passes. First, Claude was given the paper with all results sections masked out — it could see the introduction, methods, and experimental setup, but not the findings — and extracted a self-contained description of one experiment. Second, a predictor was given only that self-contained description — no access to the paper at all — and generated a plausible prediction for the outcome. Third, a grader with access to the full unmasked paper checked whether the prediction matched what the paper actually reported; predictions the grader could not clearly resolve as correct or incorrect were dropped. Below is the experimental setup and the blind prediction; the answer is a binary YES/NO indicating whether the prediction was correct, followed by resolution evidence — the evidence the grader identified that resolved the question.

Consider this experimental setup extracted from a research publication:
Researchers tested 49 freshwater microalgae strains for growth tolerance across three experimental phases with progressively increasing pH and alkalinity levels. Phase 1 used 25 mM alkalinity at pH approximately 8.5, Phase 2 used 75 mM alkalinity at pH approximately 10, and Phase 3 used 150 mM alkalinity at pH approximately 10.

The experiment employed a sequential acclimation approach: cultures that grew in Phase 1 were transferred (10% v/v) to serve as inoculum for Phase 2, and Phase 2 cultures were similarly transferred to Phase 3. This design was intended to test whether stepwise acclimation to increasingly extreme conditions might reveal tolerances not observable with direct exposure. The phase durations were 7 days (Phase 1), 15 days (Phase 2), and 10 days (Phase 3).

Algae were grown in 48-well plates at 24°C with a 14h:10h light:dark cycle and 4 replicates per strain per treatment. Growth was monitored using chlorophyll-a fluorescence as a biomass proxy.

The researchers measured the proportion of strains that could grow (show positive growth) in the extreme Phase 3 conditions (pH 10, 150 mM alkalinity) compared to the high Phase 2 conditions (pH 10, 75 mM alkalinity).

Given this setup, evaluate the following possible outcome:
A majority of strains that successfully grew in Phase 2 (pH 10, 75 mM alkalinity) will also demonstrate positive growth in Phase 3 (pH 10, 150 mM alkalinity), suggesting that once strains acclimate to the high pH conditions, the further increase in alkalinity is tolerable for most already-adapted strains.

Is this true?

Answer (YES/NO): NO